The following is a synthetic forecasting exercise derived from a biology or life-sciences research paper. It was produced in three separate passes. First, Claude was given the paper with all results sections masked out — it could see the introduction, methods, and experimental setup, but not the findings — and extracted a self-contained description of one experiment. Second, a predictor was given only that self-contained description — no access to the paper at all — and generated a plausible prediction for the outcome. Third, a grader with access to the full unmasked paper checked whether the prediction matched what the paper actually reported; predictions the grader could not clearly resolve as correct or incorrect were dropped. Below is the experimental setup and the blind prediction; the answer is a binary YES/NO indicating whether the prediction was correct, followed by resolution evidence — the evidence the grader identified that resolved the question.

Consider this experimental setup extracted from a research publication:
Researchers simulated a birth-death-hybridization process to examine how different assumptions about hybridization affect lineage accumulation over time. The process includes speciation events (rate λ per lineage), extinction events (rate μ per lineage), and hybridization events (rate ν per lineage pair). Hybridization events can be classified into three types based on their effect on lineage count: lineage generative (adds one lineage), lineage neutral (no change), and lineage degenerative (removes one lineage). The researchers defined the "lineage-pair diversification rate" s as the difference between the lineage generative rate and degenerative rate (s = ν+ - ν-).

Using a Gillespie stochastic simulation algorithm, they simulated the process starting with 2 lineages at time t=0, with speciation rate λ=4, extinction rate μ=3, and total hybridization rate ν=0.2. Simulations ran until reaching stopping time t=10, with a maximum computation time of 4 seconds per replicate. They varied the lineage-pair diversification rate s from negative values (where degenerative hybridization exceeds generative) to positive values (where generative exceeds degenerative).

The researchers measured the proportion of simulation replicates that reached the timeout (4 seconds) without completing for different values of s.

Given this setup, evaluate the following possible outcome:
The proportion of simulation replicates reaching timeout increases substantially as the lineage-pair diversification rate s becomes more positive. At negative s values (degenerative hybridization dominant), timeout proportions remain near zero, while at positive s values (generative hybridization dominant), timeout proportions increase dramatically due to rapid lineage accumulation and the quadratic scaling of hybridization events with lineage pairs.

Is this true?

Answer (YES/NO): YES